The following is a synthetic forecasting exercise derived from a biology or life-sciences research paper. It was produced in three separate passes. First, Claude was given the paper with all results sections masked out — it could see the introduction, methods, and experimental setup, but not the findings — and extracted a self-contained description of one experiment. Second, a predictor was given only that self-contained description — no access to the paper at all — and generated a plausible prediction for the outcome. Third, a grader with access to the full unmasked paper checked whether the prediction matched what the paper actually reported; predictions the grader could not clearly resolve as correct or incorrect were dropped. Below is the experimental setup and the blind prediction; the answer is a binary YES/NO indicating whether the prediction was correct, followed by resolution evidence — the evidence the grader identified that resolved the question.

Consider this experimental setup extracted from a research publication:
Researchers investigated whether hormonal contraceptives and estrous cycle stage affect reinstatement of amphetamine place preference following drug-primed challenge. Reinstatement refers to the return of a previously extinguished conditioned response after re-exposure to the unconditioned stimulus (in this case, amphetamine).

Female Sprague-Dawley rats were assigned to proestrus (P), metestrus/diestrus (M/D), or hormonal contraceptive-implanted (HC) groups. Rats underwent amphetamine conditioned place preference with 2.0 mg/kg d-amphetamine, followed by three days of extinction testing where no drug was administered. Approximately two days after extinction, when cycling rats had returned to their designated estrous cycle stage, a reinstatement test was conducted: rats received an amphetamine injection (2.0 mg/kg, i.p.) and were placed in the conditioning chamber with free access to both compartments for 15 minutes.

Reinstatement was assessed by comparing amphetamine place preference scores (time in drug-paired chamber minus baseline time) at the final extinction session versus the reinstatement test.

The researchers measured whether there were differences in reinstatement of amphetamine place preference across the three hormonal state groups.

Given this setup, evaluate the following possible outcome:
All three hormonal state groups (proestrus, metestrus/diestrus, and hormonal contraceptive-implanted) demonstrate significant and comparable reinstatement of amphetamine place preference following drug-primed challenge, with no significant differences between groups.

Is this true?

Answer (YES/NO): NO